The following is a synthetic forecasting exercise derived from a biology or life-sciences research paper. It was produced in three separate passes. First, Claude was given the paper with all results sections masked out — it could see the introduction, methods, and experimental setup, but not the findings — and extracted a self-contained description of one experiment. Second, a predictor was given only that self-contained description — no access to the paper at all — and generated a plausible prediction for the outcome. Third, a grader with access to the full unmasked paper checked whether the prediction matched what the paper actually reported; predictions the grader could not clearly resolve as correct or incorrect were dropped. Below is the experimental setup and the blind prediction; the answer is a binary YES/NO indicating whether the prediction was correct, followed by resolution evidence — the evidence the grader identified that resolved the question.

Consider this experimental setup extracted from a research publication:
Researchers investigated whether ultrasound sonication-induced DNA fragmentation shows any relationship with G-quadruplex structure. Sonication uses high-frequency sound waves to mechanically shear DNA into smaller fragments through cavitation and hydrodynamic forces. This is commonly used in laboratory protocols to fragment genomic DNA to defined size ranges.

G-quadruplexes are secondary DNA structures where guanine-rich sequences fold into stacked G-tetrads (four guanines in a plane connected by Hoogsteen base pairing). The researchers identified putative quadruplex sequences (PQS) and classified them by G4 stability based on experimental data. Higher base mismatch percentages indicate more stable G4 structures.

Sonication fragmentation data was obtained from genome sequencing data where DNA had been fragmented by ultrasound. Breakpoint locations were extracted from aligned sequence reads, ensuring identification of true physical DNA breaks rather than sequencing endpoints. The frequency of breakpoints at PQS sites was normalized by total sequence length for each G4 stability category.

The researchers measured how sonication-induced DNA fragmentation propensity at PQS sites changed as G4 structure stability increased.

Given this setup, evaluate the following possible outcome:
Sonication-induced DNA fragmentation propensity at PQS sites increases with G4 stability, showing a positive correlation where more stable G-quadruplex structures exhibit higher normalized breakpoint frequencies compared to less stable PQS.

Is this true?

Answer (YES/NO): NO